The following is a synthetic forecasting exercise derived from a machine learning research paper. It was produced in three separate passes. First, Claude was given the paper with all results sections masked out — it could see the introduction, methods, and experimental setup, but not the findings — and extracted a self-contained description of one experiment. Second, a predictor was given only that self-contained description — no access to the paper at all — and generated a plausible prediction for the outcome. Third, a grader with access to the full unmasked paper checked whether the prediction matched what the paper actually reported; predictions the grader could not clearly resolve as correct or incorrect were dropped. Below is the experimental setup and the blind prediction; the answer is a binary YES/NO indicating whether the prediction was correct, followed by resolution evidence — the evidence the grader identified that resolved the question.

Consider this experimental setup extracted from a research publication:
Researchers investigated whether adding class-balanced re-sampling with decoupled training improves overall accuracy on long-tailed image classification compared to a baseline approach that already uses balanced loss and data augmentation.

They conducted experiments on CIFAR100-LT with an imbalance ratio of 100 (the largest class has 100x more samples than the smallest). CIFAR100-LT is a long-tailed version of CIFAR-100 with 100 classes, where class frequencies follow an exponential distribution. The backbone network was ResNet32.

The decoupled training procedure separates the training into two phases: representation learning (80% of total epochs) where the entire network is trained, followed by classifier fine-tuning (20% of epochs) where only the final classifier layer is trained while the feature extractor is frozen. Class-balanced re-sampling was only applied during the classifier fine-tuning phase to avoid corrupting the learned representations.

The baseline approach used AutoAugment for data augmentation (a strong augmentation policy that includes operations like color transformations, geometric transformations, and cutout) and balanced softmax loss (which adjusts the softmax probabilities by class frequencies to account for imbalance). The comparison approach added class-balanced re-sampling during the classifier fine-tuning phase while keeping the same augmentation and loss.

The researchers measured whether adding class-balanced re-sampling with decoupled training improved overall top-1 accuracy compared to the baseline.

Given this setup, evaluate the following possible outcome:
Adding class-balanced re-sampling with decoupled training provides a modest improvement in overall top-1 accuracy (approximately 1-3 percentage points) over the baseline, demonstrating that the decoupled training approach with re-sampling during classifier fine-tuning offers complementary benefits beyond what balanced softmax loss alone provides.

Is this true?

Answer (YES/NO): NO